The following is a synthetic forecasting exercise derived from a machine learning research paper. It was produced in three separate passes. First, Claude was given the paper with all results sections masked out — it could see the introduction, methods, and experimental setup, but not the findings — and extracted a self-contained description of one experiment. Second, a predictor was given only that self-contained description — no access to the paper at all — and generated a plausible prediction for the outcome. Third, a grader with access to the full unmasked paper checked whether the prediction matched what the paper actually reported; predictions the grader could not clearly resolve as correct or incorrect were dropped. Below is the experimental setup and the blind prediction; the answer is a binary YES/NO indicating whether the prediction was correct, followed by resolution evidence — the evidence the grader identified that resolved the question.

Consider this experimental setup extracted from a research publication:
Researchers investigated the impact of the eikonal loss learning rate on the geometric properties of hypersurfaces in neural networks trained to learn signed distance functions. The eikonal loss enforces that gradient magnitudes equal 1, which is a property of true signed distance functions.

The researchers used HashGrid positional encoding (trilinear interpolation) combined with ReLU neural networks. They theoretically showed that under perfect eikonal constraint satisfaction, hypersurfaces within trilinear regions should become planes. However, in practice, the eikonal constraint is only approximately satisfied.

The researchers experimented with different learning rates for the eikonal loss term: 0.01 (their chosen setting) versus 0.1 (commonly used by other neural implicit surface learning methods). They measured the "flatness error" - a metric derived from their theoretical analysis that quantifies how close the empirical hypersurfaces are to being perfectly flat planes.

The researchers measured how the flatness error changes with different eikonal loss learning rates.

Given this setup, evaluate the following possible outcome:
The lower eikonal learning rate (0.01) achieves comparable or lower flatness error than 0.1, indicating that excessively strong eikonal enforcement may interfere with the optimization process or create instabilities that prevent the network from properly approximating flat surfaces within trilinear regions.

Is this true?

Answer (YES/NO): YES